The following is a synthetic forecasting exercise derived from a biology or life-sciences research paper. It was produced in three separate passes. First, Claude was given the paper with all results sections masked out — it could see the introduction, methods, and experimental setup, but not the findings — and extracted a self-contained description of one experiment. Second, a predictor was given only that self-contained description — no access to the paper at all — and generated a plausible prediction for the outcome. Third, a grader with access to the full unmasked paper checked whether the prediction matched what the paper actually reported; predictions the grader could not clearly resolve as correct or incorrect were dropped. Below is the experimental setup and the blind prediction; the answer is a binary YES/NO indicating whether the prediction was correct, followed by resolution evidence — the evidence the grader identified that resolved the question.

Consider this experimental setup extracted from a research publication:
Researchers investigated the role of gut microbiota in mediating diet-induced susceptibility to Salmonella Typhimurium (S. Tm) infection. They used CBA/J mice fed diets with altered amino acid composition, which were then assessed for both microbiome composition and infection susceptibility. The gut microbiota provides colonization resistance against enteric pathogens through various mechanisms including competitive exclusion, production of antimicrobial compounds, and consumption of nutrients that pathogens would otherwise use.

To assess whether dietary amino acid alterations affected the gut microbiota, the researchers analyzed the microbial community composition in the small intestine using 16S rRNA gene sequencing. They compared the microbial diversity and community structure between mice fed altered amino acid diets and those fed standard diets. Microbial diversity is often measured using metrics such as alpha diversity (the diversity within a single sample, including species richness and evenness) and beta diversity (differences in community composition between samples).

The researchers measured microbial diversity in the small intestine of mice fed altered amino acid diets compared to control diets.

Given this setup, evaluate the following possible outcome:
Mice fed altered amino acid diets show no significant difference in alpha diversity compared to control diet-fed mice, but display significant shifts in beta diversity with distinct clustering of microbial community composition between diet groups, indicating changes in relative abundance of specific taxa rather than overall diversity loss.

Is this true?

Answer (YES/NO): NO